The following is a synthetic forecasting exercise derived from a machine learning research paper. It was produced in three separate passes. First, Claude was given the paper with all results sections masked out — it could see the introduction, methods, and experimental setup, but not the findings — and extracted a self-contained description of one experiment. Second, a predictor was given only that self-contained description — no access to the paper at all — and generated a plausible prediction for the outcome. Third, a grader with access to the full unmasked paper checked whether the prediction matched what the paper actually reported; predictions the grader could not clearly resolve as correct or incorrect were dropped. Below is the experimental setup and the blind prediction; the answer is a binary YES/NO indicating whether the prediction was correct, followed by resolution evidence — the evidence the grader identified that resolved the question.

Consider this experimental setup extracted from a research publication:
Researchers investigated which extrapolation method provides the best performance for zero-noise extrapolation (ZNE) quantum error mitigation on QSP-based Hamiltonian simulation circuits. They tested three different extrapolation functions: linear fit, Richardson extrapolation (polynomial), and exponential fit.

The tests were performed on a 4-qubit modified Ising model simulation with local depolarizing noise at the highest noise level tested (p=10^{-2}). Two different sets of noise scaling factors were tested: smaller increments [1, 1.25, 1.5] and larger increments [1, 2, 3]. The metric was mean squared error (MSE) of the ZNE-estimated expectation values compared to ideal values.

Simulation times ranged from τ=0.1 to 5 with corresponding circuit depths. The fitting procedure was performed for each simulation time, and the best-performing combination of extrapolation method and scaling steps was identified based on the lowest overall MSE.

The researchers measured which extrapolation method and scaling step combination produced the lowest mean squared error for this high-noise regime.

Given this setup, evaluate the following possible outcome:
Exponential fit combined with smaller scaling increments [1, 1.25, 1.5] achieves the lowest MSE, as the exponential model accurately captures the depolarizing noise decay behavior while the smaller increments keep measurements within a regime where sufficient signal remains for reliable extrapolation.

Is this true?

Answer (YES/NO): YES